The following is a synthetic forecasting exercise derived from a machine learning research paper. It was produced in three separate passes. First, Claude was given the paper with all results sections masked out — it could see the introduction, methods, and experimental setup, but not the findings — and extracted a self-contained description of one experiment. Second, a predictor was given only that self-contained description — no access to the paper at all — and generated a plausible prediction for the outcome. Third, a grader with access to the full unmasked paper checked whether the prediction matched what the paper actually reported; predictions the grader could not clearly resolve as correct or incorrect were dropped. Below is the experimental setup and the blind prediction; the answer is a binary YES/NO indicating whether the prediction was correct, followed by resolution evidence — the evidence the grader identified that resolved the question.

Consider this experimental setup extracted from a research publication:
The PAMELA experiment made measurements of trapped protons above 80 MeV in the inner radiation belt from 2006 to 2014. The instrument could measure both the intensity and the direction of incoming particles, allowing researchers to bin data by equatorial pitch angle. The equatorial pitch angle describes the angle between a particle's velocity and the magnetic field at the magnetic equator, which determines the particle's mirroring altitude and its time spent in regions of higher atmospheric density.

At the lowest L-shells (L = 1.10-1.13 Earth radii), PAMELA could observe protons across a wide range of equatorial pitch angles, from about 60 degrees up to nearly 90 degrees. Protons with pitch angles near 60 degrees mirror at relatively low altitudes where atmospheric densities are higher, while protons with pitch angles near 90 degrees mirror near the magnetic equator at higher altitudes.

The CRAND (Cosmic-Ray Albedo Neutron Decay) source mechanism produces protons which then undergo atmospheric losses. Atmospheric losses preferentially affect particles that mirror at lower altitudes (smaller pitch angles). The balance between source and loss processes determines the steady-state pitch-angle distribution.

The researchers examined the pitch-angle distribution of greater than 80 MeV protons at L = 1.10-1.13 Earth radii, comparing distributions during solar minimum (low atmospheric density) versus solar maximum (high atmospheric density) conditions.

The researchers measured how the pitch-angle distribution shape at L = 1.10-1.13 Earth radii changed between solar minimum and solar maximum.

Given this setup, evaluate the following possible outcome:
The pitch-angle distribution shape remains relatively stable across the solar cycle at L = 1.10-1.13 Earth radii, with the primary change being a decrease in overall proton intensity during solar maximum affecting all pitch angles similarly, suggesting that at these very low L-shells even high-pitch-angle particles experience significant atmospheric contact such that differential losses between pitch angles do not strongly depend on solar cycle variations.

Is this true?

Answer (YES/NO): NO